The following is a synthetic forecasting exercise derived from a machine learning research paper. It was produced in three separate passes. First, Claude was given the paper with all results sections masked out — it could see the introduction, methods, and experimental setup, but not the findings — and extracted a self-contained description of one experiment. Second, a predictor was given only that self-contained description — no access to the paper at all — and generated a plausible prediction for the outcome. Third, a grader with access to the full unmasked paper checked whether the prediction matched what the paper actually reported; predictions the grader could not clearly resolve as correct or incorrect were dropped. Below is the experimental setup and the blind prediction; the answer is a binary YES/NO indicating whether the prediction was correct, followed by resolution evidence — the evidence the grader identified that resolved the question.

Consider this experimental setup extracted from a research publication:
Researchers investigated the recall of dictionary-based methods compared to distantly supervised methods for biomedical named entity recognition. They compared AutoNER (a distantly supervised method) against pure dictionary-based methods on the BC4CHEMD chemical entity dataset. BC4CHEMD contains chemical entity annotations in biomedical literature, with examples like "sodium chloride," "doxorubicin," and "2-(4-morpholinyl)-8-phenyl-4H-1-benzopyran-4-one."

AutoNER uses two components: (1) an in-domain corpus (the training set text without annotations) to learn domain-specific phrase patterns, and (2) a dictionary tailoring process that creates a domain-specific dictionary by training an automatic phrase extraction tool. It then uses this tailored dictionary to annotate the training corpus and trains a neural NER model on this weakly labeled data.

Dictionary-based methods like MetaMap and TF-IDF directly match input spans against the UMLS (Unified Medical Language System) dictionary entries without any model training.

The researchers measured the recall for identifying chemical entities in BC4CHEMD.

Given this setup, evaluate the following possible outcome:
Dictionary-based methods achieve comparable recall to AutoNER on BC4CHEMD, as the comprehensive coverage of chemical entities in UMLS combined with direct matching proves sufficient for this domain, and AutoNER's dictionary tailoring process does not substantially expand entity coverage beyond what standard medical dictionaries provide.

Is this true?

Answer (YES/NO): NO